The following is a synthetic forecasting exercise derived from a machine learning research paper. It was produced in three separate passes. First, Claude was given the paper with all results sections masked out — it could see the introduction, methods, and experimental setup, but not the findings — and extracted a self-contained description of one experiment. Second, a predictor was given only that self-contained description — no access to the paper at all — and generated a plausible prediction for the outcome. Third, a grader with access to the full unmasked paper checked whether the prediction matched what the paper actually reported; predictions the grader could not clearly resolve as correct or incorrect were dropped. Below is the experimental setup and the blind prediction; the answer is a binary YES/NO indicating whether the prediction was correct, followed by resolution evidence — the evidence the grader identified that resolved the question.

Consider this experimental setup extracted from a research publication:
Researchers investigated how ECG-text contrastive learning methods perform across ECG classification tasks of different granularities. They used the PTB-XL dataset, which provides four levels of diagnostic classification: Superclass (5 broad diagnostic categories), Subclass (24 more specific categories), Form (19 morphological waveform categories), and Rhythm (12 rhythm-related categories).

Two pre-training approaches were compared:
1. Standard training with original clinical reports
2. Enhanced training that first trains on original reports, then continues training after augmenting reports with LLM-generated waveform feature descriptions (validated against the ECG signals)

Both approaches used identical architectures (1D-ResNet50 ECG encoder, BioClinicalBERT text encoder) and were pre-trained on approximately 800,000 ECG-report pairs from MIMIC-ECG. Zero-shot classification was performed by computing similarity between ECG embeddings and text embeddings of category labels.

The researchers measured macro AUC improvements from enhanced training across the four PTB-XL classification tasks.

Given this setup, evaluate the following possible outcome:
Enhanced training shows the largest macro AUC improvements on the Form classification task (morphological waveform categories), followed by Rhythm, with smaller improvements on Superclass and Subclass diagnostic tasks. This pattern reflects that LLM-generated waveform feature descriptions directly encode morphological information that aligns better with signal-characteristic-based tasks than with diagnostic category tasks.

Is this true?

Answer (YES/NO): NO